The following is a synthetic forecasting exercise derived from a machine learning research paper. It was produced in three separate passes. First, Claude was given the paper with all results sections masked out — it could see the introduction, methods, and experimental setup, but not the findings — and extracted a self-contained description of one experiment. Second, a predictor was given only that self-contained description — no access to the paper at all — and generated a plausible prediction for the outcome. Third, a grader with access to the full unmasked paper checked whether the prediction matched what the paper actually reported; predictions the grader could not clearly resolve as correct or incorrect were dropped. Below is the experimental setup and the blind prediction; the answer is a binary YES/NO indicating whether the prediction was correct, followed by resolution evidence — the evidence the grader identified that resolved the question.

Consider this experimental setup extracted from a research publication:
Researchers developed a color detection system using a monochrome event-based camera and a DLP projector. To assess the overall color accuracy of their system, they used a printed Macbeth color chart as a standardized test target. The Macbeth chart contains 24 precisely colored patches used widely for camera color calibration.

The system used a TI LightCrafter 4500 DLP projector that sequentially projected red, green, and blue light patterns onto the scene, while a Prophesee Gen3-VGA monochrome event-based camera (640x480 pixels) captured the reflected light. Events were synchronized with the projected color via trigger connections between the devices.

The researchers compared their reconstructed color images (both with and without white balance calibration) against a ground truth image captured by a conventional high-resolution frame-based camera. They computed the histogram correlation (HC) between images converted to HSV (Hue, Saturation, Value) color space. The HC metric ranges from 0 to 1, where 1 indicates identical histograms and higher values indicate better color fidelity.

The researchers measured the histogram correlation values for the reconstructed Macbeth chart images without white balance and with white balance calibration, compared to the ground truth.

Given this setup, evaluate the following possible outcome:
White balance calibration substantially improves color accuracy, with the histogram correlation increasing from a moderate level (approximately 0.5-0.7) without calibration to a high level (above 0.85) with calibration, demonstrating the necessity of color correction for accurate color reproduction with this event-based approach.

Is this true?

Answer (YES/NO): NO